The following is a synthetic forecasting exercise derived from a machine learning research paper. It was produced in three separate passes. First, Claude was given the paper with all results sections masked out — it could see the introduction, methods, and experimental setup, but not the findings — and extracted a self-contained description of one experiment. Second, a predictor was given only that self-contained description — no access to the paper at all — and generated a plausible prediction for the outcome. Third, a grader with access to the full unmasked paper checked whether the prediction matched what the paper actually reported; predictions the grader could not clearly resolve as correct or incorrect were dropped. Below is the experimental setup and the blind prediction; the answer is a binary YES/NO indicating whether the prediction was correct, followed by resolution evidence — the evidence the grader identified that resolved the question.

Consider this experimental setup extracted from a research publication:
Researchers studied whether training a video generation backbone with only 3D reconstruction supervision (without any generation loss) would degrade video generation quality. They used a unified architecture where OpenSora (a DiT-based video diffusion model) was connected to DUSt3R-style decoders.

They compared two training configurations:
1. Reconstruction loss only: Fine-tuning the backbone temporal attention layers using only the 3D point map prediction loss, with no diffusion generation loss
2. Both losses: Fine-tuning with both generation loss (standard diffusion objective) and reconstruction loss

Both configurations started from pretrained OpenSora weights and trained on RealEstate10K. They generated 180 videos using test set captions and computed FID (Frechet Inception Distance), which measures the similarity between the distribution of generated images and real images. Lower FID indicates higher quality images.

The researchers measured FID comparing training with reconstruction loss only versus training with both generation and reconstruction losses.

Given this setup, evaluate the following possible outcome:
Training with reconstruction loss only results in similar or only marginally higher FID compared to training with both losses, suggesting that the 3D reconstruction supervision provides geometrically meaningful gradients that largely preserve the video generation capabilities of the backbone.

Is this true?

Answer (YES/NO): NO